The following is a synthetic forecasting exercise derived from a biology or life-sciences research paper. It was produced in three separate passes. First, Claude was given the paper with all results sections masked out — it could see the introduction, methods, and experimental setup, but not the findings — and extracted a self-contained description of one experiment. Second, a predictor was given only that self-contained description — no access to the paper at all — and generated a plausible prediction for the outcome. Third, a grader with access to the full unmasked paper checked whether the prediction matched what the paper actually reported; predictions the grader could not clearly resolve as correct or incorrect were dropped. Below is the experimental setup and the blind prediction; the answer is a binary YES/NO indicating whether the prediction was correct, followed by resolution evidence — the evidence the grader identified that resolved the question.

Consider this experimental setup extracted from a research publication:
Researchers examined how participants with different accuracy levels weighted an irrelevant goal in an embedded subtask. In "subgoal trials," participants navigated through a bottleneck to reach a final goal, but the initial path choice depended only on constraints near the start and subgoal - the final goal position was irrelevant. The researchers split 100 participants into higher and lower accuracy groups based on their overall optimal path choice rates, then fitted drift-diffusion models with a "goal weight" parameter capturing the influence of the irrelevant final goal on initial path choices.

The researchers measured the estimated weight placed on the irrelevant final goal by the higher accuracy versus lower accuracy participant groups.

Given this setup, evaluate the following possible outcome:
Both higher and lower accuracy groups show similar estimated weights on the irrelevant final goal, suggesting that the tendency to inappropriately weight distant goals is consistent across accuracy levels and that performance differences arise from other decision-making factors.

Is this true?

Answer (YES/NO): NO